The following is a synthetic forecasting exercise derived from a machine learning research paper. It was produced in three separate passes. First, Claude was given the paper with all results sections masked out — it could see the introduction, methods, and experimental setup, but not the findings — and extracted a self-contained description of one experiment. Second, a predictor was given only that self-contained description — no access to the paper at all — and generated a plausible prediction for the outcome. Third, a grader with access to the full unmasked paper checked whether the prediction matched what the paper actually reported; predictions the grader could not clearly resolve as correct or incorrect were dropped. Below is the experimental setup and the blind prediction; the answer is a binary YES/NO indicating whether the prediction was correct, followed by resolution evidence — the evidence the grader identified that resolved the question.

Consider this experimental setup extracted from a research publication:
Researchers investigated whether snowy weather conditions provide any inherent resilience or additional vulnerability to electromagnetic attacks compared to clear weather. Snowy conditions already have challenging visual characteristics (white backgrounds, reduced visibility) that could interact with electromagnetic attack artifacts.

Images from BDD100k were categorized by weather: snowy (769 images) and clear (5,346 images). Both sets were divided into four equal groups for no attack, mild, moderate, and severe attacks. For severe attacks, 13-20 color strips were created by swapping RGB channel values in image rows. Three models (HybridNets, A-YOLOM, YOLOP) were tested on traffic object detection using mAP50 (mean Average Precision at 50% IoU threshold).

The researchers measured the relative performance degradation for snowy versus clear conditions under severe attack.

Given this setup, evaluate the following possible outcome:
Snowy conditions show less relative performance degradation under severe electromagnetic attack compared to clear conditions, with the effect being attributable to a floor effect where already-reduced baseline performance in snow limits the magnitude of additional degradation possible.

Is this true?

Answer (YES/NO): NO